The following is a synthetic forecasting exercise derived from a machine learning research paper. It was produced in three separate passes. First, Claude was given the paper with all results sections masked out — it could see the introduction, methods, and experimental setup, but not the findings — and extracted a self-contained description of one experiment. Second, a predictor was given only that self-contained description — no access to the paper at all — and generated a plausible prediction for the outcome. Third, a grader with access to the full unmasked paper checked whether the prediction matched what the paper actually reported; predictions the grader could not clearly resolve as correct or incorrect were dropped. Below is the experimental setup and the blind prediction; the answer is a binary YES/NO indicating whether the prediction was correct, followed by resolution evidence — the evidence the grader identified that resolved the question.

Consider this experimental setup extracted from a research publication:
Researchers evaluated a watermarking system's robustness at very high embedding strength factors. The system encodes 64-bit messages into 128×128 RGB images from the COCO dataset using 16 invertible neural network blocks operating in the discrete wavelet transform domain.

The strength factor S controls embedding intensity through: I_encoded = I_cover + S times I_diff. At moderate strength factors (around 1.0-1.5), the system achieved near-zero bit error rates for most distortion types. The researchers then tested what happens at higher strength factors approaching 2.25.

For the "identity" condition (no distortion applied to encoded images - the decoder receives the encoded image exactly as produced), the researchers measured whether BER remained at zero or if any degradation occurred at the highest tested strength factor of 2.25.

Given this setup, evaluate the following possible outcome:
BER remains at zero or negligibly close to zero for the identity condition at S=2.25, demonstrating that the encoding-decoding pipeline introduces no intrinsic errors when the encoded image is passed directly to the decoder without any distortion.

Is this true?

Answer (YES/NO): NO